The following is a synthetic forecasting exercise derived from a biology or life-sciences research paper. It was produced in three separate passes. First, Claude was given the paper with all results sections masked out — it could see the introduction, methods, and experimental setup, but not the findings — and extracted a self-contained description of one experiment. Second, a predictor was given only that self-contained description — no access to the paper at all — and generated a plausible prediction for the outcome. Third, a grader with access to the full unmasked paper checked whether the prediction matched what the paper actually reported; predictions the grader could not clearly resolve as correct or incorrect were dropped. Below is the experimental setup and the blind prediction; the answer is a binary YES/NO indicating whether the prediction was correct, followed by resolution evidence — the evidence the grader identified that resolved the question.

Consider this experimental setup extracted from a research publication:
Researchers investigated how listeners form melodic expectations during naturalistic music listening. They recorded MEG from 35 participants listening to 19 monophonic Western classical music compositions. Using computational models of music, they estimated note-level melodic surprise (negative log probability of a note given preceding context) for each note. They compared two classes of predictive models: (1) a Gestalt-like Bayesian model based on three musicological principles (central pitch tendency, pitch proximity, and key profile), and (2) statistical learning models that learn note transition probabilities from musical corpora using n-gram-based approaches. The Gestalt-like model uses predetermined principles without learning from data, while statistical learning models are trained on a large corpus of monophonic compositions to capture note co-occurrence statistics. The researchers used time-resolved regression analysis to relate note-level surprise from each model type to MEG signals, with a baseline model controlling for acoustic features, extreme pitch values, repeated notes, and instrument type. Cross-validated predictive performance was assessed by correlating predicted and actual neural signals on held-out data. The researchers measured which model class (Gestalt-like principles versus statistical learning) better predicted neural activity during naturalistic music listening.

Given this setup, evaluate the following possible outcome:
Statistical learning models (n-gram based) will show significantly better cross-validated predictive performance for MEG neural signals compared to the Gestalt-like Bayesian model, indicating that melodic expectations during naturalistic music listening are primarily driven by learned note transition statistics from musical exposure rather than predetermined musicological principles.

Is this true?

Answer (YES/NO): NO